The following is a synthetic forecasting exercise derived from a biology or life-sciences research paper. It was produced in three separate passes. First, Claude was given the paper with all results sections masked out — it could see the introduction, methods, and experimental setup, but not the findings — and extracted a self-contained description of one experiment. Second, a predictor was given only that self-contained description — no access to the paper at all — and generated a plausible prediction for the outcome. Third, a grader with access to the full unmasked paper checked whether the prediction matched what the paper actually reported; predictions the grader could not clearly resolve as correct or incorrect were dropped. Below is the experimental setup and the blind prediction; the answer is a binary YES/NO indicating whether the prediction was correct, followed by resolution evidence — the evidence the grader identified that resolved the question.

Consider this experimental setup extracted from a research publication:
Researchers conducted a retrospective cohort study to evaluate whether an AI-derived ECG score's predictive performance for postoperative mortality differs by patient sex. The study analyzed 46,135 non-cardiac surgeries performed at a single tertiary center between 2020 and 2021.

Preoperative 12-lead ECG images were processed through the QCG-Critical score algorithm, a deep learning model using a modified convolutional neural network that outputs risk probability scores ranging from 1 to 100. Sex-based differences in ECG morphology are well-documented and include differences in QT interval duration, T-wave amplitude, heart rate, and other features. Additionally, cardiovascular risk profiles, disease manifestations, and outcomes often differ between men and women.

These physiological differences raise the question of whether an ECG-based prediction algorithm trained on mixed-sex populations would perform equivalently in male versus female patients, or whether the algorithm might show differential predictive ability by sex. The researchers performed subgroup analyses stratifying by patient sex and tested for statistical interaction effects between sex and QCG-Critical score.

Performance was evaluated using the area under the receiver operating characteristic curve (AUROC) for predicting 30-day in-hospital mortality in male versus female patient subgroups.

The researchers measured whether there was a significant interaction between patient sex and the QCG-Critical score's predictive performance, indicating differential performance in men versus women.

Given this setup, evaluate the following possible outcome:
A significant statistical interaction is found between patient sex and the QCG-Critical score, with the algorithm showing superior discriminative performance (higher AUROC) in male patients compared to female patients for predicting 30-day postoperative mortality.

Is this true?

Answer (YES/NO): NO